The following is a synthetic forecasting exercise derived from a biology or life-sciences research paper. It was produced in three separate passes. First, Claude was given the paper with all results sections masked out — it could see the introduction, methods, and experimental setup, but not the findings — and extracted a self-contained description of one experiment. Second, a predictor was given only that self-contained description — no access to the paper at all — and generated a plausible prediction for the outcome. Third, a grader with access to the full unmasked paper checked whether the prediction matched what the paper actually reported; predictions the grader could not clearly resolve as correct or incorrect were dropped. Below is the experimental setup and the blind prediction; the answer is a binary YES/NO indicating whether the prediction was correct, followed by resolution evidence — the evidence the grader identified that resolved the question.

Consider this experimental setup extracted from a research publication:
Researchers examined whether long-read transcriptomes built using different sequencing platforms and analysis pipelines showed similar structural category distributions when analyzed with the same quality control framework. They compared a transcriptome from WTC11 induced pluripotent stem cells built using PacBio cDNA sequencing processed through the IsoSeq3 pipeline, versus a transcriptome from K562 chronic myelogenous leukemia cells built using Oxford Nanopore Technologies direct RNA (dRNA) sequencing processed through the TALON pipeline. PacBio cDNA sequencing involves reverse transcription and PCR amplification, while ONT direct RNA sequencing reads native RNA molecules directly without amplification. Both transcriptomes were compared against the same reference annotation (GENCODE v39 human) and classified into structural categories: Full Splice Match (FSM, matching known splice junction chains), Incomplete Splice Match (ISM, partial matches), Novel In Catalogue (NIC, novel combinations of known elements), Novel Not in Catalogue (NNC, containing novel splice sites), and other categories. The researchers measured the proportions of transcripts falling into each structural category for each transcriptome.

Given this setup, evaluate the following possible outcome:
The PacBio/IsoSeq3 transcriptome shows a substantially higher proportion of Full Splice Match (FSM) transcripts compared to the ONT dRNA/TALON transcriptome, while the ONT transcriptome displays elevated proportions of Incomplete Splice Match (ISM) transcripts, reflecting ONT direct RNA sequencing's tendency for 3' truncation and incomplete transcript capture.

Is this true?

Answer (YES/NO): NO